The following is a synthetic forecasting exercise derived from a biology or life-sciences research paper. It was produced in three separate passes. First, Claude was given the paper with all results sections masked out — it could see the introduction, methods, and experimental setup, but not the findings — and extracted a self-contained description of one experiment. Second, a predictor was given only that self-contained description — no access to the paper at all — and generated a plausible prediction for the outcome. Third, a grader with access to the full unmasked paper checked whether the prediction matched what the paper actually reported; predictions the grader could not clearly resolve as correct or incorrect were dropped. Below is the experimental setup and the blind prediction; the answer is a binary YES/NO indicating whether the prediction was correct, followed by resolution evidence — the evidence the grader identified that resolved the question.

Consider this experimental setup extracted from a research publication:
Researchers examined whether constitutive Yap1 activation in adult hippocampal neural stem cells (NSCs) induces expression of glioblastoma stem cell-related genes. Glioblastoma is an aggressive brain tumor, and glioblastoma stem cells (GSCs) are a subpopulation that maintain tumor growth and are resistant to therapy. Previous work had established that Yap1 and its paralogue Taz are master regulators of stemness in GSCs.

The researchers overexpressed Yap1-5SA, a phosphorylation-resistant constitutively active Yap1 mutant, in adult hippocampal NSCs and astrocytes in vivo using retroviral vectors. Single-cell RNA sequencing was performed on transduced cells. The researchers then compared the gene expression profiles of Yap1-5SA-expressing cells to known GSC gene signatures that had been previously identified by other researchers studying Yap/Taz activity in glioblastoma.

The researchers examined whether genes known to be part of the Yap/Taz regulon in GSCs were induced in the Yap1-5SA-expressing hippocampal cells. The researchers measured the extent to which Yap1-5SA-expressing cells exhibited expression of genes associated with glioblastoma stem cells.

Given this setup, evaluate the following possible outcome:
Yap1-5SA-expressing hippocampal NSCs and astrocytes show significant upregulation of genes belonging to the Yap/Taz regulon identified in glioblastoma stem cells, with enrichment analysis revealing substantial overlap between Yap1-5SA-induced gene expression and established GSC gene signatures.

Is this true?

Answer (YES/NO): YES